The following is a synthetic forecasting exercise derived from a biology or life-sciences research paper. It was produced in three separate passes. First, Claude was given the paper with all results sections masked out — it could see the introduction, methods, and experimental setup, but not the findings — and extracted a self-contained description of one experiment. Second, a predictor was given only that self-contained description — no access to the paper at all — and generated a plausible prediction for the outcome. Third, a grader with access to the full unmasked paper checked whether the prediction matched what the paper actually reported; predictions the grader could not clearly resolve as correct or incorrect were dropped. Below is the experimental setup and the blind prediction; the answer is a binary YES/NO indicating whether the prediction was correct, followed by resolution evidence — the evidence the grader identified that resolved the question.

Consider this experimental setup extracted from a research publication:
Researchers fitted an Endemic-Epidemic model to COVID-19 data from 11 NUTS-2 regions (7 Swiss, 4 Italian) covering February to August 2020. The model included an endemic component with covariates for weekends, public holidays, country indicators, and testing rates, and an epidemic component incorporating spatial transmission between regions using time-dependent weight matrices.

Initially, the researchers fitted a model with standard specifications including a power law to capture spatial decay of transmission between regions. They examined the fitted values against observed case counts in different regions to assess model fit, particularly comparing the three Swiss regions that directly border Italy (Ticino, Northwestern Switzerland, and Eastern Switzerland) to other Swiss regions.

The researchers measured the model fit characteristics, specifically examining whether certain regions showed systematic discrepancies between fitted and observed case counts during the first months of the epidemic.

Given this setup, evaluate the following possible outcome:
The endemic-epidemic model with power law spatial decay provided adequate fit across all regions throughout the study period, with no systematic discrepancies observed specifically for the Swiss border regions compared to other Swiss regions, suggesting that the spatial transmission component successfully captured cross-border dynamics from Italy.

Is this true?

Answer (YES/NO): NO